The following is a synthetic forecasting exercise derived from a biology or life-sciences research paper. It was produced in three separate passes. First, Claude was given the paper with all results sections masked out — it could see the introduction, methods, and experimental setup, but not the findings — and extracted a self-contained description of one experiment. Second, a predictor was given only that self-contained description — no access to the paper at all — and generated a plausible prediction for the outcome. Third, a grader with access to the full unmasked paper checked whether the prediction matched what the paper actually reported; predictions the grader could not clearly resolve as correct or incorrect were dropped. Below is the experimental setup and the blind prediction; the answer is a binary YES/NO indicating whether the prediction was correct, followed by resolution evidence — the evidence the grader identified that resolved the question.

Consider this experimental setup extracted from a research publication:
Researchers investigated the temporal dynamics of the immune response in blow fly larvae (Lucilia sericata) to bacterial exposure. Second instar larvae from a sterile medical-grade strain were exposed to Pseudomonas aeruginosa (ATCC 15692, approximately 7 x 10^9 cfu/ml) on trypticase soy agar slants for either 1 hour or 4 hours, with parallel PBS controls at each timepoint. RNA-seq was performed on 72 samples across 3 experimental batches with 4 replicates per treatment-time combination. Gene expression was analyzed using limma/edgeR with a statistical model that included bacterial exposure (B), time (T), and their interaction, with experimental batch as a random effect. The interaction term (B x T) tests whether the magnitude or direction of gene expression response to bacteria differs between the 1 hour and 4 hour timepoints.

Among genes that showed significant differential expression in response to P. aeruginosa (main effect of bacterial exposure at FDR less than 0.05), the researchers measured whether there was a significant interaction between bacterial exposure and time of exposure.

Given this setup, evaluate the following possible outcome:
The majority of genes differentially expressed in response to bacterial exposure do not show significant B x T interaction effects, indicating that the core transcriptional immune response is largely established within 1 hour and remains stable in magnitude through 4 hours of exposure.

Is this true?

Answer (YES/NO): NO